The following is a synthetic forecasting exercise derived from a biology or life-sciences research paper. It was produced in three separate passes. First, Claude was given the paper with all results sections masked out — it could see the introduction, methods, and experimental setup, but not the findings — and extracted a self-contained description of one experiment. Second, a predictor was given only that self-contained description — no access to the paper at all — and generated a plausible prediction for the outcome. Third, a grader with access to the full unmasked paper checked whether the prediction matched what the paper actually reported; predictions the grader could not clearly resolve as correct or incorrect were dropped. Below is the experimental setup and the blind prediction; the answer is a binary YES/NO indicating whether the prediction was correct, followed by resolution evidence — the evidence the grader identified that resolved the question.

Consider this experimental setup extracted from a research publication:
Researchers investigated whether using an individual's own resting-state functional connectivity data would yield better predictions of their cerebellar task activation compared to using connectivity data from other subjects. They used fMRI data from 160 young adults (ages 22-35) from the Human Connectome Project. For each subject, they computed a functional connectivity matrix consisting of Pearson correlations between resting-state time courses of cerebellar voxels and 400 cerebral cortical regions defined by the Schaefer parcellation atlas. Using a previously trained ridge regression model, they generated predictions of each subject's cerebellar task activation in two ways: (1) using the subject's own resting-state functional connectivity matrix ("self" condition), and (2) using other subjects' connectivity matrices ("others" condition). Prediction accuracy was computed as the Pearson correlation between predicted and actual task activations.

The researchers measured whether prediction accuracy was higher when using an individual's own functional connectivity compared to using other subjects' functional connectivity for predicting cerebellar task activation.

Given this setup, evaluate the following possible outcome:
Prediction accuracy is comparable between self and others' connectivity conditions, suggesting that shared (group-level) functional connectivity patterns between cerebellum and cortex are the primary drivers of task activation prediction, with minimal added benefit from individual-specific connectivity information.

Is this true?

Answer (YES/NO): NO